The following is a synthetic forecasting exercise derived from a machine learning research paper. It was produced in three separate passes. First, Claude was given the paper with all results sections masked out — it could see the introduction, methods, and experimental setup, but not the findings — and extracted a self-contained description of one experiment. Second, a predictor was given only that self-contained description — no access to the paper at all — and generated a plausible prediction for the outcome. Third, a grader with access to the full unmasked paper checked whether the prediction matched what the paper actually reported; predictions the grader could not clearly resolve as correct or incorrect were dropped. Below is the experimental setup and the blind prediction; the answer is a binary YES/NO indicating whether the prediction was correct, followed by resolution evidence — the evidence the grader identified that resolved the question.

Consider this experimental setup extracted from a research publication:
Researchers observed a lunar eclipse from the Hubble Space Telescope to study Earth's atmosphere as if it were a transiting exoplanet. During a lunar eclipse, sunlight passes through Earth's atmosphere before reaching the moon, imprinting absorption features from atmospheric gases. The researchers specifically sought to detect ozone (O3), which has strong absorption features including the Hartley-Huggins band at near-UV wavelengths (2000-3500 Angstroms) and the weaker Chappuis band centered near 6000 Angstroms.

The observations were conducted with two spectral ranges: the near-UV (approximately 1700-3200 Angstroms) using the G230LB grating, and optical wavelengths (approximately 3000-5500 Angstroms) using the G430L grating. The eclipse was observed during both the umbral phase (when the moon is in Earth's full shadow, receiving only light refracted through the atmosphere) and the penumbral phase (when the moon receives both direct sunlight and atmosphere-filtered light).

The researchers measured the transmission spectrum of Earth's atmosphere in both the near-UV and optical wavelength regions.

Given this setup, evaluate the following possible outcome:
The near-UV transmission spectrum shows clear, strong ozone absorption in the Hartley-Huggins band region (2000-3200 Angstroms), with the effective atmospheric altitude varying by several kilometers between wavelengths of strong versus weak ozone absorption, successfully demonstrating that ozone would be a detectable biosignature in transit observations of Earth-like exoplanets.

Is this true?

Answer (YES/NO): NO